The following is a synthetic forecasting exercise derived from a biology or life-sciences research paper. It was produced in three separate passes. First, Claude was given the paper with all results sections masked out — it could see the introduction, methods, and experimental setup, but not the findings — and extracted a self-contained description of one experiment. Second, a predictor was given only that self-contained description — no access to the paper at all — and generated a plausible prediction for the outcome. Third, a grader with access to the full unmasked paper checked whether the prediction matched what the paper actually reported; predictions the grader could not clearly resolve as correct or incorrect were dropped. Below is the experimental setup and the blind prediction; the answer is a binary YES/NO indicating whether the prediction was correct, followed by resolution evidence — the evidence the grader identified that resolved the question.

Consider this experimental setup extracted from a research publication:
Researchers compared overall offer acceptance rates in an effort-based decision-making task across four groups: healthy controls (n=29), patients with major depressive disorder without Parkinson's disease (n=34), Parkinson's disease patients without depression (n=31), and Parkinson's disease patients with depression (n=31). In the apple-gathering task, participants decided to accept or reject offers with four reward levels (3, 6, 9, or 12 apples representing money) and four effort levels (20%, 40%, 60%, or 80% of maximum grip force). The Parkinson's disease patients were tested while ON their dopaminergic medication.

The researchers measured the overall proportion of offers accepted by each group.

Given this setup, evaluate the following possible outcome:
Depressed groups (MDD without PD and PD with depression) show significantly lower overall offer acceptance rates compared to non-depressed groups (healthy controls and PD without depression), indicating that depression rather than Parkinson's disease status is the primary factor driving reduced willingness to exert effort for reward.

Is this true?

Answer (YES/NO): NO